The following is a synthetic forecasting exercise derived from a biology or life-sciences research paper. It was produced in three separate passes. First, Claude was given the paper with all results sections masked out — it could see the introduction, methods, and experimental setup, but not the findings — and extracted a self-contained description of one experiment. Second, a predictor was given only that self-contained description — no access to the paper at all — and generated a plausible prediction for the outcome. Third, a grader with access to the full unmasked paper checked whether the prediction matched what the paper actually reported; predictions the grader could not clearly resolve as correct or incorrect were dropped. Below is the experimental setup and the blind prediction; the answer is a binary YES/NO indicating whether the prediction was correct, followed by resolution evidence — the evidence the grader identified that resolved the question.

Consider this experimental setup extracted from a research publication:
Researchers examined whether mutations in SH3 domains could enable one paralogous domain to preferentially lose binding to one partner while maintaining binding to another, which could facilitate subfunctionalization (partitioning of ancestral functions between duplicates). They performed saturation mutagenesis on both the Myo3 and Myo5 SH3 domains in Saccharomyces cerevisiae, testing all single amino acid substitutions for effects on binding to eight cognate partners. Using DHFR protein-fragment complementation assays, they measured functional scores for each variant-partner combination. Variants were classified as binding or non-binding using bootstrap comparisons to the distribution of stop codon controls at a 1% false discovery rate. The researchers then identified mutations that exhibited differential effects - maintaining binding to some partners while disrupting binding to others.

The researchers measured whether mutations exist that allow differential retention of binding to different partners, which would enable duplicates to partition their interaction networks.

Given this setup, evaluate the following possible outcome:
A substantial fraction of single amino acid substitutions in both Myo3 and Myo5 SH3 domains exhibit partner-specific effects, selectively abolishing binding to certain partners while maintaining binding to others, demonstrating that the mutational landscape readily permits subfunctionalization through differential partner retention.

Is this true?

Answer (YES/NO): YES